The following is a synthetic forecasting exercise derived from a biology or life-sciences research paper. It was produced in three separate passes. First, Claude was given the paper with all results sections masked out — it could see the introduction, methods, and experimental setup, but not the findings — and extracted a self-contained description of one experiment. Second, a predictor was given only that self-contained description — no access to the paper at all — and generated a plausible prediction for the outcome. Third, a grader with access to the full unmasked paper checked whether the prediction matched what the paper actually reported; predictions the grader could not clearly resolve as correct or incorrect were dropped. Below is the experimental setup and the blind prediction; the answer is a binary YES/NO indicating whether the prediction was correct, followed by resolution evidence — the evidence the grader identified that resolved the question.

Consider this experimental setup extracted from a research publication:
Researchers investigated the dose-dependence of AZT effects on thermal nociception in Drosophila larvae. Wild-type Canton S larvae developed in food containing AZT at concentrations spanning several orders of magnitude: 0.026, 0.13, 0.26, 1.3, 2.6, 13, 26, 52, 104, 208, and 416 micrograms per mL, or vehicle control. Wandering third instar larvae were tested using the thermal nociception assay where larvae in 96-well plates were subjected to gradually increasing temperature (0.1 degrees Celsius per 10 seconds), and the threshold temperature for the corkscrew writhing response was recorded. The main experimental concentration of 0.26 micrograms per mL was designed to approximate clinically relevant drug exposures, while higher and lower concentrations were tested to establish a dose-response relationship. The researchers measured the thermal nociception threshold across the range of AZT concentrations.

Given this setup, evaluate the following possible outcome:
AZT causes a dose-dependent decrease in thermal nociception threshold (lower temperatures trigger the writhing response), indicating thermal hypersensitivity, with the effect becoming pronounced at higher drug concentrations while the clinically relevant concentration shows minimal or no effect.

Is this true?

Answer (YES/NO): NO